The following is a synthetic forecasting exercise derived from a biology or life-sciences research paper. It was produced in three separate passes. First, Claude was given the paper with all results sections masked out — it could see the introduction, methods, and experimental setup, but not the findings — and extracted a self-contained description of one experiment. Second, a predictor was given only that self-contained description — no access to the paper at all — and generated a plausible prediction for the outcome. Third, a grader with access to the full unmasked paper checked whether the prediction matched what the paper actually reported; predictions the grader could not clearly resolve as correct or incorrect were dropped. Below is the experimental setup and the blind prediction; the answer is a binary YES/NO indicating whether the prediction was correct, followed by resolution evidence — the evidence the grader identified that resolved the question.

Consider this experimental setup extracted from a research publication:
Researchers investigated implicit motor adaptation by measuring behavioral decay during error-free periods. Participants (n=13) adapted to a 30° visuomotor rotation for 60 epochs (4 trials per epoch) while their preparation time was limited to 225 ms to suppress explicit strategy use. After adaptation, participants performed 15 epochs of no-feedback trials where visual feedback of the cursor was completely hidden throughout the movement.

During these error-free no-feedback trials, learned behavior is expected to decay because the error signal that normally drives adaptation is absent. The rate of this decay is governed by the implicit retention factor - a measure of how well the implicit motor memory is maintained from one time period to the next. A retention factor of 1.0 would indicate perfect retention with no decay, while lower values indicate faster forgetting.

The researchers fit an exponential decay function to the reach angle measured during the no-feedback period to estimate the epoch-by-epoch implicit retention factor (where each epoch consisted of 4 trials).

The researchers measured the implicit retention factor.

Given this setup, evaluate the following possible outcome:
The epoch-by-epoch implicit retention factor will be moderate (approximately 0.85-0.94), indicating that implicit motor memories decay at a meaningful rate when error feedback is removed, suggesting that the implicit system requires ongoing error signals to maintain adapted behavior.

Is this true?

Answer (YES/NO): YES